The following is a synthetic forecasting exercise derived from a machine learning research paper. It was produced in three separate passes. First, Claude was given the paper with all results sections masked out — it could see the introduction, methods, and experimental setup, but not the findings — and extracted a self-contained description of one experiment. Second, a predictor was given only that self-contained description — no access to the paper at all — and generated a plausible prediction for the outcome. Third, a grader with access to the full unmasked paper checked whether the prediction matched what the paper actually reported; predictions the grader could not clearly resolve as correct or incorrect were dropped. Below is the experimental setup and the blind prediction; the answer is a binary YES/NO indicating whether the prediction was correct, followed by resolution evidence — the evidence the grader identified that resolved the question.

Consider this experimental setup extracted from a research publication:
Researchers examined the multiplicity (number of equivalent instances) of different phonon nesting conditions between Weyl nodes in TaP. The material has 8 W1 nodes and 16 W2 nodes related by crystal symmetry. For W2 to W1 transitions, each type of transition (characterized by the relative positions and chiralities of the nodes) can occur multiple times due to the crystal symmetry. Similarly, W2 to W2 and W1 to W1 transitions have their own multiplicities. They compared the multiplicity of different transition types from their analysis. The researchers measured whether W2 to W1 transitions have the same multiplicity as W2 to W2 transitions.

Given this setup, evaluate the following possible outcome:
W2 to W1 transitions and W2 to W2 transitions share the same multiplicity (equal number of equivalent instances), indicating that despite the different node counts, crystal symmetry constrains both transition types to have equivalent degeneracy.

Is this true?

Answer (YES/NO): YES